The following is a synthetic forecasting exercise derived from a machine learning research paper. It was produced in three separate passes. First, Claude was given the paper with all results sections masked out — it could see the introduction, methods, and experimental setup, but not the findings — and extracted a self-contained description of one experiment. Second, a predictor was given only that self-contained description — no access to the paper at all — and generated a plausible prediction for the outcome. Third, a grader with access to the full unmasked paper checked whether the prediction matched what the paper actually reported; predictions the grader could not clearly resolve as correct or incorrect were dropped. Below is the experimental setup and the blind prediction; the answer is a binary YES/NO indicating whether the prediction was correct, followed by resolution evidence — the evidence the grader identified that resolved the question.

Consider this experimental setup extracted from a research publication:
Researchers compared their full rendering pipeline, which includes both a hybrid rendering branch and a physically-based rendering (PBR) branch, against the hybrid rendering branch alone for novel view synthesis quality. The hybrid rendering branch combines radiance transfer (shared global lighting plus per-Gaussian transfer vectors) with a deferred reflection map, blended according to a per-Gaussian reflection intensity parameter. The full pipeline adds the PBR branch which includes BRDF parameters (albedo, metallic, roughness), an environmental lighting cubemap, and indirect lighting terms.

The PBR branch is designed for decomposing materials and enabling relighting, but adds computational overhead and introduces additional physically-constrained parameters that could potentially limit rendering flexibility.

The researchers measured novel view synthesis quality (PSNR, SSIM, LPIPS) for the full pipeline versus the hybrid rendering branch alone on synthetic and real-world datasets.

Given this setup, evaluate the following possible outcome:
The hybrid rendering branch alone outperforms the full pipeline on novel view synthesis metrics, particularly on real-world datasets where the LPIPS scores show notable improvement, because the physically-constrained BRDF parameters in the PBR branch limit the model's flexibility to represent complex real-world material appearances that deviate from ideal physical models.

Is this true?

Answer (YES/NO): NO